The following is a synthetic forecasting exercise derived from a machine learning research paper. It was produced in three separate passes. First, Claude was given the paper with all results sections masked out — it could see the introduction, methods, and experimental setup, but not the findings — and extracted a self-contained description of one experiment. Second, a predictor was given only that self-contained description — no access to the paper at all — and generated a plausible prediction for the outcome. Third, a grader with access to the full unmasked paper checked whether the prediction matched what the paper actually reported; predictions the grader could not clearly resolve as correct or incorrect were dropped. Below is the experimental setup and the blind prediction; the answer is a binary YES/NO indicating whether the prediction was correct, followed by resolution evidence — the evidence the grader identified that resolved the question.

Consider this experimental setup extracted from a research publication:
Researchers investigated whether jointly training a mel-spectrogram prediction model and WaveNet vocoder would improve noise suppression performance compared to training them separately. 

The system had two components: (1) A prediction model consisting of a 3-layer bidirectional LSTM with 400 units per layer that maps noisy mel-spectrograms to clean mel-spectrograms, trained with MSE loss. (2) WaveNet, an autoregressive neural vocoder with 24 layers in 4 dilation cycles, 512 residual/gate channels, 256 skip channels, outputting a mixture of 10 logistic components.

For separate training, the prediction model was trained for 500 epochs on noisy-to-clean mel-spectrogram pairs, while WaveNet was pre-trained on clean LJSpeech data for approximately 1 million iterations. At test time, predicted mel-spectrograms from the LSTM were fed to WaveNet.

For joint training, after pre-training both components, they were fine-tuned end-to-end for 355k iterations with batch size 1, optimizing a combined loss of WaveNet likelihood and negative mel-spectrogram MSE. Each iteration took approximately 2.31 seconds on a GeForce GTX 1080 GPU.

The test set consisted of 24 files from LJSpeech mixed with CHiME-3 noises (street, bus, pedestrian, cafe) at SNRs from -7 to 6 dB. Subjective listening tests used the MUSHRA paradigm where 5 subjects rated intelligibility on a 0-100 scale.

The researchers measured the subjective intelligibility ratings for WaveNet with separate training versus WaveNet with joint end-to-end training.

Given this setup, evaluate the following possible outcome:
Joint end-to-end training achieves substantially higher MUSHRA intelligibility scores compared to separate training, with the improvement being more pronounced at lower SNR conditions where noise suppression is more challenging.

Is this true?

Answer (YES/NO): NO